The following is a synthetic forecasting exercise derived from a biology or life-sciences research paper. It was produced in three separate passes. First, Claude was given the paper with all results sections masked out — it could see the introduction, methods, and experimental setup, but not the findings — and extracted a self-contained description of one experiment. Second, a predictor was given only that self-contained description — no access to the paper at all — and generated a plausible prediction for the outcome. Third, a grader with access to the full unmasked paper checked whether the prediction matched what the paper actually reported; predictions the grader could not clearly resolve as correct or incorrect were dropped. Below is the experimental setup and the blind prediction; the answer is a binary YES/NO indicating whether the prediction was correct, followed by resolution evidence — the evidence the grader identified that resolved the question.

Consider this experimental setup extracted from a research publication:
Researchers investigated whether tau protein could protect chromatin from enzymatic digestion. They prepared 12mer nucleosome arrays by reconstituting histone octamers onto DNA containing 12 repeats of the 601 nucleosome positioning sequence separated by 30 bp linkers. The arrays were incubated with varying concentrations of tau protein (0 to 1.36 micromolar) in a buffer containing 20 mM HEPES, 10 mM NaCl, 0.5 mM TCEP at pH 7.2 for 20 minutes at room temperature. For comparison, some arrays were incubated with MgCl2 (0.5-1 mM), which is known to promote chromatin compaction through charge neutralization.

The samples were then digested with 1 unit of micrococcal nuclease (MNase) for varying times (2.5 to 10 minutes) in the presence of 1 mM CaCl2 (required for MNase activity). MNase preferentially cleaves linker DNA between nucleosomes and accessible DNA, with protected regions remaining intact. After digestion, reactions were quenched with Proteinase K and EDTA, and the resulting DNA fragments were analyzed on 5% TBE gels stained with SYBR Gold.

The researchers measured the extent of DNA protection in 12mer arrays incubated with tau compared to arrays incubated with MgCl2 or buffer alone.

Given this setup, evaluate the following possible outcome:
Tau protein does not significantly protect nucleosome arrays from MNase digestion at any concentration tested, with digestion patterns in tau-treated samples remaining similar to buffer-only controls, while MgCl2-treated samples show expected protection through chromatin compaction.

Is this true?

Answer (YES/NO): NO